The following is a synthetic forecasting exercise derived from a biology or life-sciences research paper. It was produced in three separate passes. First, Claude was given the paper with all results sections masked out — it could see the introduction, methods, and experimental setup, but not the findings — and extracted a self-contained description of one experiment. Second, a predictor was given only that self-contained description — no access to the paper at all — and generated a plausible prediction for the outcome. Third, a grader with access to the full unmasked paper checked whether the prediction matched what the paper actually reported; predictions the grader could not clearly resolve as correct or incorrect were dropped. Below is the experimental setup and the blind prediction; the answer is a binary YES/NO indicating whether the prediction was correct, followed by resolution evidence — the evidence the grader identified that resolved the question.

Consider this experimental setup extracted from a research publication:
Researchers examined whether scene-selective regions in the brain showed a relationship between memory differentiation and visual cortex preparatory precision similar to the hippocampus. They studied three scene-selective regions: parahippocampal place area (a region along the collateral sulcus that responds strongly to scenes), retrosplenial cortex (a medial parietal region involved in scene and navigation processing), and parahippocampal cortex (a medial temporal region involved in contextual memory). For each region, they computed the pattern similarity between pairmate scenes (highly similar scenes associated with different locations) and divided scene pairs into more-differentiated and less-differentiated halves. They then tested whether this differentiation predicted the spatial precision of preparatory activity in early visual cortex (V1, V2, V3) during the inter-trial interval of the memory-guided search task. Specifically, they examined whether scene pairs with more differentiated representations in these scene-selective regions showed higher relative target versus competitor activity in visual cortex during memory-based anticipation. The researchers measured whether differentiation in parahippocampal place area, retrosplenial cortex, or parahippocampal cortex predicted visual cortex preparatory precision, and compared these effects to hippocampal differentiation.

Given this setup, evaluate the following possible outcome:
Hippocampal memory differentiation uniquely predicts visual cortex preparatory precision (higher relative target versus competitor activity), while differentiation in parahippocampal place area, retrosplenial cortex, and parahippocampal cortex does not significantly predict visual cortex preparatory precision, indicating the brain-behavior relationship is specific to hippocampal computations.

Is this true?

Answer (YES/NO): YES